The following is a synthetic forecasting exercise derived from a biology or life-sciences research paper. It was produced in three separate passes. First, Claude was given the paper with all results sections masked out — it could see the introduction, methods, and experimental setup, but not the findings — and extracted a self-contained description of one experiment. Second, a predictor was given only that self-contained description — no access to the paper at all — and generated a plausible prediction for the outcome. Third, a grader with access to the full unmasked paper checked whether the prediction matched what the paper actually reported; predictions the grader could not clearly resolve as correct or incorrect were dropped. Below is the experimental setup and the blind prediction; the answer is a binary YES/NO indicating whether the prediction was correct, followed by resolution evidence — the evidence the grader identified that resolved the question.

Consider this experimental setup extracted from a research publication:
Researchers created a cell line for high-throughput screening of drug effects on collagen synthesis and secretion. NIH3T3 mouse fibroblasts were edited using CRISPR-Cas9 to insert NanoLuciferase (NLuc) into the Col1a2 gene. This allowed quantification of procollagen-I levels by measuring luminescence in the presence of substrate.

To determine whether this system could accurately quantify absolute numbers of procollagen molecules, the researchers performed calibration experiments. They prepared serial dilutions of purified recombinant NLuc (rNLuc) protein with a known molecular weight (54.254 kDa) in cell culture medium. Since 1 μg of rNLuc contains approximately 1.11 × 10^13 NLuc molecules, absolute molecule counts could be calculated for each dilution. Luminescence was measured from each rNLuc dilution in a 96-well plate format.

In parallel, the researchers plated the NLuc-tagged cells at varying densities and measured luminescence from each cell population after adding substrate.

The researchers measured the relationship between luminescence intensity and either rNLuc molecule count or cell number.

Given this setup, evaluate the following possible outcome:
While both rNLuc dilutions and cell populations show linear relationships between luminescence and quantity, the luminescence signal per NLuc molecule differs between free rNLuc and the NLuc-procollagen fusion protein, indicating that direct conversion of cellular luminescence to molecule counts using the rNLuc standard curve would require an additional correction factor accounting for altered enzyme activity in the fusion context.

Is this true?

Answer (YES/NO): NO